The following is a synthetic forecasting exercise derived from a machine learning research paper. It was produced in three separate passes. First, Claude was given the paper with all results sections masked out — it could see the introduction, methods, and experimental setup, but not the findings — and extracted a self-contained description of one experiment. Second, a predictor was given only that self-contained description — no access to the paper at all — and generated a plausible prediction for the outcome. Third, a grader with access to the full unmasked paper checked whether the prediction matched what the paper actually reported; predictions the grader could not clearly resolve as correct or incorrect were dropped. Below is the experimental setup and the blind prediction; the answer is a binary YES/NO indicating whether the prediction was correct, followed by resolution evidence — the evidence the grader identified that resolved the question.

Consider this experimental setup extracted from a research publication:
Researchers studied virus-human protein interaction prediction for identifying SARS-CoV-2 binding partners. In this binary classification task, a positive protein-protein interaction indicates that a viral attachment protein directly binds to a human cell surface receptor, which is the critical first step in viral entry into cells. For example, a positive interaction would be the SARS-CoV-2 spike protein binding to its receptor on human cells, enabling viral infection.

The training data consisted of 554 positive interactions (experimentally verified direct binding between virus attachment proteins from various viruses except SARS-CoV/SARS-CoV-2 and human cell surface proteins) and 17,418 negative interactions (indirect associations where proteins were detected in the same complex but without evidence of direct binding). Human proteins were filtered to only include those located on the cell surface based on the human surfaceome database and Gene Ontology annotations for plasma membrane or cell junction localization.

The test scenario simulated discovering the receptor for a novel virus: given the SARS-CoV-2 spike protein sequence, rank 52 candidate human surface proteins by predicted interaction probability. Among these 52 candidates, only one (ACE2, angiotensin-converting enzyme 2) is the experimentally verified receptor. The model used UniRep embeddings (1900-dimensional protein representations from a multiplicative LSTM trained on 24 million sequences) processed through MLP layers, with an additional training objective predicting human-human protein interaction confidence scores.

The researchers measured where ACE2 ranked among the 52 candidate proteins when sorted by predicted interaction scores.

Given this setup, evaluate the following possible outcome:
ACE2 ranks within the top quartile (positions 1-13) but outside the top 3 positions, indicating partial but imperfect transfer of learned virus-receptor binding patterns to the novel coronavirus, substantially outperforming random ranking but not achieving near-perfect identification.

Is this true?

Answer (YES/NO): NO